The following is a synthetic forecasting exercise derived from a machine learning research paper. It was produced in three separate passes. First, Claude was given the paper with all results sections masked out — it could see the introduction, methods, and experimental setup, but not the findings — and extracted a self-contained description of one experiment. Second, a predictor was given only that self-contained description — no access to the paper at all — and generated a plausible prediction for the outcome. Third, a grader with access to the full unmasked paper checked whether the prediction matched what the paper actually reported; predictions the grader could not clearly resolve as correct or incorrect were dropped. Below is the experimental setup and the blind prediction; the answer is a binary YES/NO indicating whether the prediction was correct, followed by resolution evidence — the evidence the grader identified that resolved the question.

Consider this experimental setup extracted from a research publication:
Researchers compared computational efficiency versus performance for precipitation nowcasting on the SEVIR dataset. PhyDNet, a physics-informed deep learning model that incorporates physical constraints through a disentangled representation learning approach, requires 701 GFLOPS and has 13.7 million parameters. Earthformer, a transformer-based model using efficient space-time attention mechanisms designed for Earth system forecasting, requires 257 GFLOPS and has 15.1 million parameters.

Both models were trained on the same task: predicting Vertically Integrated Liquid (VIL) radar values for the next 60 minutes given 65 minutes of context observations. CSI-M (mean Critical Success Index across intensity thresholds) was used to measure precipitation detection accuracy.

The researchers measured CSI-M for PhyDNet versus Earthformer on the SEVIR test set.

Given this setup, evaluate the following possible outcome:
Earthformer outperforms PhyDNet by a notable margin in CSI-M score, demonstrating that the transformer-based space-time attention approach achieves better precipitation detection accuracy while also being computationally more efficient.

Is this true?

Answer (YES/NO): YES